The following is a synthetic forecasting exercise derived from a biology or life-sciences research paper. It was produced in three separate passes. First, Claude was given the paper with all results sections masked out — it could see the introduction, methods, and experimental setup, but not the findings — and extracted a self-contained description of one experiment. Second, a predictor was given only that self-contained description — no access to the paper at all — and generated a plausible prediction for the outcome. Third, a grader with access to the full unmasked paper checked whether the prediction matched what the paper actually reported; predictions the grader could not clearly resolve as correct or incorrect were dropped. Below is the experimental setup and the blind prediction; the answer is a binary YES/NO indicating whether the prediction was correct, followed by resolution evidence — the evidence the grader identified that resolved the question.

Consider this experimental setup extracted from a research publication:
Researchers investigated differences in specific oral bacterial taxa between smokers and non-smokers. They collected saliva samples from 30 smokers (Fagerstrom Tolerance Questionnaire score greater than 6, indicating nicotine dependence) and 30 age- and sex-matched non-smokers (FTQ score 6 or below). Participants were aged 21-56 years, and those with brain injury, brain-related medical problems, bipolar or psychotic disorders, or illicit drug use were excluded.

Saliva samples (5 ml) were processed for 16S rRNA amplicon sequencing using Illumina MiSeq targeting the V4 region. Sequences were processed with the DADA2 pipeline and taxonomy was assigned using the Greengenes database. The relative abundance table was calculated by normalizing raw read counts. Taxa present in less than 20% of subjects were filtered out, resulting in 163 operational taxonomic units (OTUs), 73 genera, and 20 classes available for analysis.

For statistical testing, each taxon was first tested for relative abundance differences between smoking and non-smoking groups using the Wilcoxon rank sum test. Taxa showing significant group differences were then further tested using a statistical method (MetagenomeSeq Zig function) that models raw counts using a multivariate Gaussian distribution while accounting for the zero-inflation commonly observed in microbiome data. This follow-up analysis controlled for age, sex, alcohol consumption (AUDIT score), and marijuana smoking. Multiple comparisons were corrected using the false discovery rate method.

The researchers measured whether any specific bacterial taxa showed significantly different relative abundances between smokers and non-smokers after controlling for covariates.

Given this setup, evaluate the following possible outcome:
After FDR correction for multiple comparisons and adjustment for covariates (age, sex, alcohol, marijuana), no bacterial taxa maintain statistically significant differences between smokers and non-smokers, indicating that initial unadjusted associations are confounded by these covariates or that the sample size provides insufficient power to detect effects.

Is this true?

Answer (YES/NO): NO